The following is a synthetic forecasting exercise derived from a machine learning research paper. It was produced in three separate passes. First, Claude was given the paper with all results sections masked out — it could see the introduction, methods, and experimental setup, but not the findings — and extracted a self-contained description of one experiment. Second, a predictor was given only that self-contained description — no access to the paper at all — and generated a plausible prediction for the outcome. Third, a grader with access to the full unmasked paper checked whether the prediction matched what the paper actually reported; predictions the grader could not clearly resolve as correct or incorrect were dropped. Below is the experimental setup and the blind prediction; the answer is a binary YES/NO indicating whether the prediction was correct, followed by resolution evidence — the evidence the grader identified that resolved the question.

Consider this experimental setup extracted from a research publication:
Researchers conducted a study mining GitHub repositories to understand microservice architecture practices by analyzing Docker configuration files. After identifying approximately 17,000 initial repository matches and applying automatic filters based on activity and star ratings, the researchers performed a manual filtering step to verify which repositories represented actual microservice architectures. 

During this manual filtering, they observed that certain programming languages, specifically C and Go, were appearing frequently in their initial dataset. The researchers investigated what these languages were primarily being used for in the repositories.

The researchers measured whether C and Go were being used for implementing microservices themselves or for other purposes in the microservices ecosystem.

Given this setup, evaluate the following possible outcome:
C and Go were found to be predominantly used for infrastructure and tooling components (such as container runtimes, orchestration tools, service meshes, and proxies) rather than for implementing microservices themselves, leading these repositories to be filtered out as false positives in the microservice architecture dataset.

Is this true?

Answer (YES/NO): YES